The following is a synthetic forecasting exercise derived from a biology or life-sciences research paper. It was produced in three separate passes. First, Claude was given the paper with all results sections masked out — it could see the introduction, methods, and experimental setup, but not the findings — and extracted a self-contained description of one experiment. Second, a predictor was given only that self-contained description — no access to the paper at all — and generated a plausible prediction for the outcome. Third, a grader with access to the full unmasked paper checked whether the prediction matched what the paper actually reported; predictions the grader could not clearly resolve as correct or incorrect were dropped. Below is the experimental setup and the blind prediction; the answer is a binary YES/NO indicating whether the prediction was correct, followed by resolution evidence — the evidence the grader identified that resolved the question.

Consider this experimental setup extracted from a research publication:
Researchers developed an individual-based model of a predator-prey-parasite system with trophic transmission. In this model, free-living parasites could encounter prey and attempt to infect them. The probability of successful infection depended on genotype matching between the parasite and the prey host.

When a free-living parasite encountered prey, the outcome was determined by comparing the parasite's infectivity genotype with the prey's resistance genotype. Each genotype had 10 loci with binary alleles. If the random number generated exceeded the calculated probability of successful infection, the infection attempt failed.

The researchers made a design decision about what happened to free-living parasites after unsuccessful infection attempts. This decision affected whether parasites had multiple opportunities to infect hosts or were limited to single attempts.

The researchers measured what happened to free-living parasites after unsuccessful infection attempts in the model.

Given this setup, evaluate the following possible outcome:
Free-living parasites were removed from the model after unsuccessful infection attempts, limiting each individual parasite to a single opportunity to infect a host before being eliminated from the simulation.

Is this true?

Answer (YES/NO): NO